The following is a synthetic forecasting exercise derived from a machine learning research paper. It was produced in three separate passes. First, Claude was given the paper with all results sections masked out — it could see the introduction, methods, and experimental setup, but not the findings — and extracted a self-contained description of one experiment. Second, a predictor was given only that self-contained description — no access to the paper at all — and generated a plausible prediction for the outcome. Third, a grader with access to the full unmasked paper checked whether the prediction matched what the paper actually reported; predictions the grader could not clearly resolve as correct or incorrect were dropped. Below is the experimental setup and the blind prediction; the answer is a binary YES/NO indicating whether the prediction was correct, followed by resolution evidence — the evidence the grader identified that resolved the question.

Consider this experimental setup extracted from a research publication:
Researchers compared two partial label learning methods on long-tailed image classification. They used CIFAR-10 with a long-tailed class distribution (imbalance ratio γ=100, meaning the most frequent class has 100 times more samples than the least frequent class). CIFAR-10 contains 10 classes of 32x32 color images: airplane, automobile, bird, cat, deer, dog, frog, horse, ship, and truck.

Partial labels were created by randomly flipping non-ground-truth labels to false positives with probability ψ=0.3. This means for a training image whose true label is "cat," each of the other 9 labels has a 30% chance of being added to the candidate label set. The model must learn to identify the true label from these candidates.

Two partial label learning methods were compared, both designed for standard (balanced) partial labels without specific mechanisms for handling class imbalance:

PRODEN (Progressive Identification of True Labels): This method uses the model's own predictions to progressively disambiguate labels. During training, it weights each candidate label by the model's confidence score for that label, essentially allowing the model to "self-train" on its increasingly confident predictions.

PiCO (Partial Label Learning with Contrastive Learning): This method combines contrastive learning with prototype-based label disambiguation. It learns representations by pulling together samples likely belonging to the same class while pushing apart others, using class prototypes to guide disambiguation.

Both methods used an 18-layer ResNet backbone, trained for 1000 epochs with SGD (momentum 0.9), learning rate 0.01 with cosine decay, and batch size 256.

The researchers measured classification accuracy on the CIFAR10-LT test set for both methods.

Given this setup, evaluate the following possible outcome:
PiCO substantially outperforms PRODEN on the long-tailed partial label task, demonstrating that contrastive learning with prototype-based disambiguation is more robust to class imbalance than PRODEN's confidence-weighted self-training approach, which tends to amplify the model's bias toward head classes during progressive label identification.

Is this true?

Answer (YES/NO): NO